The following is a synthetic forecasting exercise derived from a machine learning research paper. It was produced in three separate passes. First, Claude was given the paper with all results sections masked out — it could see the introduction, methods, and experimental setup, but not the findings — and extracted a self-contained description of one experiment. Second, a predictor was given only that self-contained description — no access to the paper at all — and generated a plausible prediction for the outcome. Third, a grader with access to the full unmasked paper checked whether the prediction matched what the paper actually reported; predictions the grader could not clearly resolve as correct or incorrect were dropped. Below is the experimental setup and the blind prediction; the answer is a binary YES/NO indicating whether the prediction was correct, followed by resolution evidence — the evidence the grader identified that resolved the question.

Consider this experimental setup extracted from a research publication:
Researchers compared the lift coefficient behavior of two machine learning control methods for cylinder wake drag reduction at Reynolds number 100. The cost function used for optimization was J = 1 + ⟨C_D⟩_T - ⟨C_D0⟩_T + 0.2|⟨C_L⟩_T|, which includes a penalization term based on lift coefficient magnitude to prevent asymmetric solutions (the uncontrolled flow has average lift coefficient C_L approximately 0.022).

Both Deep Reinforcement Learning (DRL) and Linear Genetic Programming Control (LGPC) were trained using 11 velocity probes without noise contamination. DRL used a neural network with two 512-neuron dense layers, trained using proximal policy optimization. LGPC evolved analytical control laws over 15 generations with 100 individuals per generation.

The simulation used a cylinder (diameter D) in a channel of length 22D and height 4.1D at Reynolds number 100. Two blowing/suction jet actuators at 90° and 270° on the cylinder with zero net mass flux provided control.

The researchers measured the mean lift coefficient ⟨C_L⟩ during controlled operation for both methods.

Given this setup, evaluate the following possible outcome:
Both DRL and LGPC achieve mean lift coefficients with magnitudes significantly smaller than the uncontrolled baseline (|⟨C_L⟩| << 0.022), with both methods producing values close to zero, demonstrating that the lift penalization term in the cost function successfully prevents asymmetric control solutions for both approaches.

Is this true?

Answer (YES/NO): NO